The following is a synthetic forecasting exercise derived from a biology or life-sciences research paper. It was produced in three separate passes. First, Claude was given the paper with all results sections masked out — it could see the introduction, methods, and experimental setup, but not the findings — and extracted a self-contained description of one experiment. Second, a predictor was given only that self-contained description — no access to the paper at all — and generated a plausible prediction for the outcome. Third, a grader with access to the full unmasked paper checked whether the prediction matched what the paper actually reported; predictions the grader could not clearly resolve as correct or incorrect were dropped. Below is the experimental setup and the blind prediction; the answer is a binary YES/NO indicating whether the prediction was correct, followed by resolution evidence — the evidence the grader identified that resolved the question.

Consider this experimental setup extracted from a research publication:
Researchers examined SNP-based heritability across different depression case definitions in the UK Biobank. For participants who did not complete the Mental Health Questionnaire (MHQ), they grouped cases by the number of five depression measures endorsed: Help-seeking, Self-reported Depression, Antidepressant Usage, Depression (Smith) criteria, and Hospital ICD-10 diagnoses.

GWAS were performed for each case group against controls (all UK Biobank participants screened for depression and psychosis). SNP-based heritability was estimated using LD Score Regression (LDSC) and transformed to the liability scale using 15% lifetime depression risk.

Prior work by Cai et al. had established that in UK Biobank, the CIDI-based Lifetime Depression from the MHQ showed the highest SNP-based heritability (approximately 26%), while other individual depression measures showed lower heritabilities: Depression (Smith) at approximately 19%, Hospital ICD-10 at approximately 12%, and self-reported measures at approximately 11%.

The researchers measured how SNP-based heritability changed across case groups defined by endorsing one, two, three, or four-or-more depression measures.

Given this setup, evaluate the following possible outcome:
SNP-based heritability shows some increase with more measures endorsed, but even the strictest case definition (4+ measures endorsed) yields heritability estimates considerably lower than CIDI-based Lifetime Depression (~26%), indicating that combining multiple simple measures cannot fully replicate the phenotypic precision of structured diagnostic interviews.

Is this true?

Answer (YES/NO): NO